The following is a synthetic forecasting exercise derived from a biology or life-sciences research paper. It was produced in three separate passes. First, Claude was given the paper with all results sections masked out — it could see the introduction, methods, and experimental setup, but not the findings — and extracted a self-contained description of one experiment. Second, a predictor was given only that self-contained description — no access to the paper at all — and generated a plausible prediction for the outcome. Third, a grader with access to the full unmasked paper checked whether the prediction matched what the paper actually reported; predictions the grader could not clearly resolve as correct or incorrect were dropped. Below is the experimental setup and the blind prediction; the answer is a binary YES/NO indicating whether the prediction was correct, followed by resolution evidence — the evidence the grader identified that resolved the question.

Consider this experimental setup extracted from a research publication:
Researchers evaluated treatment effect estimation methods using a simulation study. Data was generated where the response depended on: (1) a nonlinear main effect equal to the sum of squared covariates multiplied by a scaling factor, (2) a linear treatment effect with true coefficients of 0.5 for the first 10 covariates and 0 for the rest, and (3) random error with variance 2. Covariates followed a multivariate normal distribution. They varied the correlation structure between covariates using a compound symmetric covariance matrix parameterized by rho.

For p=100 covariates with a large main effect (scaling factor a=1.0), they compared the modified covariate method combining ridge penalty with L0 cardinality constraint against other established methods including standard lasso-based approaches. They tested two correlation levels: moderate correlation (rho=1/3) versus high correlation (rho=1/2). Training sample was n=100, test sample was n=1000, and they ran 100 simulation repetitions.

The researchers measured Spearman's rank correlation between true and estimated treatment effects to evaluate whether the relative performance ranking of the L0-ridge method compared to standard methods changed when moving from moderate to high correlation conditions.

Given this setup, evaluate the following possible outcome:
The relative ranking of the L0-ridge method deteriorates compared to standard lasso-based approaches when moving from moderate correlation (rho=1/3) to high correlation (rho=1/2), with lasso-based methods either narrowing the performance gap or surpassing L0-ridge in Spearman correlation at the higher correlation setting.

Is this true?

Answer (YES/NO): NO